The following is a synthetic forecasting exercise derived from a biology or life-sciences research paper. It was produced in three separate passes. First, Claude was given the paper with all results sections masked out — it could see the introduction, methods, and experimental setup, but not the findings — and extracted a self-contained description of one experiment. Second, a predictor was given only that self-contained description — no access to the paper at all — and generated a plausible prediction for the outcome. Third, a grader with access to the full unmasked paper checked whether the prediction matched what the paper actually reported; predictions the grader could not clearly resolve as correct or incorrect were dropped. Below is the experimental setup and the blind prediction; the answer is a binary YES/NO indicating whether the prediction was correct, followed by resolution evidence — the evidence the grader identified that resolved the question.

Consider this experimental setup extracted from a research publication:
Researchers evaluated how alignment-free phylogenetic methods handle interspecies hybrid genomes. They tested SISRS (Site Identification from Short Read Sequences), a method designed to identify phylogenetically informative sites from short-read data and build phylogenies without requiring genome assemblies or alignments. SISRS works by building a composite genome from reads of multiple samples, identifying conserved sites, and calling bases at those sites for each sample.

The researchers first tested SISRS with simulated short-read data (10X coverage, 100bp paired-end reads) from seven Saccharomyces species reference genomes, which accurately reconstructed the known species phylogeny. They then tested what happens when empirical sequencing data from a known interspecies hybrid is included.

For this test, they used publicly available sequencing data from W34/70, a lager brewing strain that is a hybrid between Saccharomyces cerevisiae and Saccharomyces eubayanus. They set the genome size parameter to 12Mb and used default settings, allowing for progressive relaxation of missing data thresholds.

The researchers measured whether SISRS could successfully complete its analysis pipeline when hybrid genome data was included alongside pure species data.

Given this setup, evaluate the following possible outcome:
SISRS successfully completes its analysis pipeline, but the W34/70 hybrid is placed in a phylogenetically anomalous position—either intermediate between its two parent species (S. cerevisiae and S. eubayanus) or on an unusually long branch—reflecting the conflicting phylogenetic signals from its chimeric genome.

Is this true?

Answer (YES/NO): NO